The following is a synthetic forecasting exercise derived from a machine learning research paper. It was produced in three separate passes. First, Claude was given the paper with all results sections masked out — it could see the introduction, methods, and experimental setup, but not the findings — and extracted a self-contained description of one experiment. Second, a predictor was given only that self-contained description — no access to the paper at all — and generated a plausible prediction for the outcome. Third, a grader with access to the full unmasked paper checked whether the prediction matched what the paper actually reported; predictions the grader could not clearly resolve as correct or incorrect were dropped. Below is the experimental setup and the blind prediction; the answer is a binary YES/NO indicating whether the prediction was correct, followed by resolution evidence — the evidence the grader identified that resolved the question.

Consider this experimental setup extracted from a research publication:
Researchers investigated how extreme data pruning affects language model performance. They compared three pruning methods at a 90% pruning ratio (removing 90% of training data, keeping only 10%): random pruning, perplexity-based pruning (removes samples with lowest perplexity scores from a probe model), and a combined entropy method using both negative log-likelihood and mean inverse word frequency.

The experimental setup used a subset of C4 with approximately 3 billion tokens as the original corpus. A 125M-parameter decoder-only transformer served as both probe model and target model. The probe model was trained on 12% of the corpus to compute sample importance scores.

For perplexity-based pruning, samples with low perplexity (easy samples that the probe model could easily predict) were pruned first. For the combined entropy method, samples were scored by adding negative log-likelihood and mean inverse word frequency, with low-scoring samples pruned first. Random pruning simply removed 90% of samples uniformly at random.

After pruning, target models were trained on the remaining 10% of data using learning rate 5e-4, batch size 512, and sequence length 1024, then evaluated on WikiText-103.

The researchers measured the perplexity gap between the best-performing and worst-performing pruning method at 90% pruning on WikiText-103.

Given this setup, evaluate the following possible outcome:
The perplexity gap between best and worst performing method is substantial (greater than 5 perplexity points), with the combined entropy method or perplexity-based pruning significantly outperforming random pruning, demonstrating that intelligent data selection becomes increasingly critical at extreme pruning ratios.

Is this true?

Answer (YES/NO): YES